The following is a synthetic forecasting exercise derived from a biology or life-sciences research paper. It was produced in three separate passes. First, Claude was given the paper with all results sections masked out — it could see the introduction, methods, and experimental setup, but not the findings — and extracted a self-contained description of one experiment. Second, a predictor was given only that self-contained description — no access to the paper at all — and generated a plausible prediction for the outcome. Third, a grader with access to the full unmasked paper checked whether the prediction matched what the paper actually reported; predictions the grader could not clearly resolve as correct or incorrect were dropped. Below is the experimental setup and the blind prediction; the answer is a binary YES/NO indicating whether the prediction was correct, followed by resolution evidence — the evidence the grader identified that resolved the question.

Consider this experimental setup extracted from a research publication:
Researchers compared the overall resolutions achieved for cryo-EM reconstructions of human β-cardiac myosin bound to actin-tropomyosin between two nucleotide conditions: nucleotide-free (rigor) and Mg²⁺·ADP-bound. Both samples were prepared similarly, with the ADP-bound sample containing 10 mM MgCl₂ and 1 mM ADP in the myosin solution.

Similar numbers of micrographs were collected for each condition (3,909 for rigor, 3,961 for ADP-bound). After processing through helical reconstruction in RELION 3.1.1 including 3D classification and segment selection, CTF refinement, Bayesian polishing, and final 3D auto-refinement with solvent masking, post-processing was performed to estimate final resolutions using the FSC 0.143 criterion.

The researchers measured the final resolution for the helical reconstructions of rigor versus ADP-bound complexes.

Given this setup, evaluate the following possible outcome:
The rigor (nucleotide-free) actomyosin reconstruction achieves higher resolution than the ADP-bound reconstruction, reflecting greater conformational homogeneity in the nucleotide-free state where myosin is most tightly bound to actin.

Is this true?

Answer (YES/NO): NO